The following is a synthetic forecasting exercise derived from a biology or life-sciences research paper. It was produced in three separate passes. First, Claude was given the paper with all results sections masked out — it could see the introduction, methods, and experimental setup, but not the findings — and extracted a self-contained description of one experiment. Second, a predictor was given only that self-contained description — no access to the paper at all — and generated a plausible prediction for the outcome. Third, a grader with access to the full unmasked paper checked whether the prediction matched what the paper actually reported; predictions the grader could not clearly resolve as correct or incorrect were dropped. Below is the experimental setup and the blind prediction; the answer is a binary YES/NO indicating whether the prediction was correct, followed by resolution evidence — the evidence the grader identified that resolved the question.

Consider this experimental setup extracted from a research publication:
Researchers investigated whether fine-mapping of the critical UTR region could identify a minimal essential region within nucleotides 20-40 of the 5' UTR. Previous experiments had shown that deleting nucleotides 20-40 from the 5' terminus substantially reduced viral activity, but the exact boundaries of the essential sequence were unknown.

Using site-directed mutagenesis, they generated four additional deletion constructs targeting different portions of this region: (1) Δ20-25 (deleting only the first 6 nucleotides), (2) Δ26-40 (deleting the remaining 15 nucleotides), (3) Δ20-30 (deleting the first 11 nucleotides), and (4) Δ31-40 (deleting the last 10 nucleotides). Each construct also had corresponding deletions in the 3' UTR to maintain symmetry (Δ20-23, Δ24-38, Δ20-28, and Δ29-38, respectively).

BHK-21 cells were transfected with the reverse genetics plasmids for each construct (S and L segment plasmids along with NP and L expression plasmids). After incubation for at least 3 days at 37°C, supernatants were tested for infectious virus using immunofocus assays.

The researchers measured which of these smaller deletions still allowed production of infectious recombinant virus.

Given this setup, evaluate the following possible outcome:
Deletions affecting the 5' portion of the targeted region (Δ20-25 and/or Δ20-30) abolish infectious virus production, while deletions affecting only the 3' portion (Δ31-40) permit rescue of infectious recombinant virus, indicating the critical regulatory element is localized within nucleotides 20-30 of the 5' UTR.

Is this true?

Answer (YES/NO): NO